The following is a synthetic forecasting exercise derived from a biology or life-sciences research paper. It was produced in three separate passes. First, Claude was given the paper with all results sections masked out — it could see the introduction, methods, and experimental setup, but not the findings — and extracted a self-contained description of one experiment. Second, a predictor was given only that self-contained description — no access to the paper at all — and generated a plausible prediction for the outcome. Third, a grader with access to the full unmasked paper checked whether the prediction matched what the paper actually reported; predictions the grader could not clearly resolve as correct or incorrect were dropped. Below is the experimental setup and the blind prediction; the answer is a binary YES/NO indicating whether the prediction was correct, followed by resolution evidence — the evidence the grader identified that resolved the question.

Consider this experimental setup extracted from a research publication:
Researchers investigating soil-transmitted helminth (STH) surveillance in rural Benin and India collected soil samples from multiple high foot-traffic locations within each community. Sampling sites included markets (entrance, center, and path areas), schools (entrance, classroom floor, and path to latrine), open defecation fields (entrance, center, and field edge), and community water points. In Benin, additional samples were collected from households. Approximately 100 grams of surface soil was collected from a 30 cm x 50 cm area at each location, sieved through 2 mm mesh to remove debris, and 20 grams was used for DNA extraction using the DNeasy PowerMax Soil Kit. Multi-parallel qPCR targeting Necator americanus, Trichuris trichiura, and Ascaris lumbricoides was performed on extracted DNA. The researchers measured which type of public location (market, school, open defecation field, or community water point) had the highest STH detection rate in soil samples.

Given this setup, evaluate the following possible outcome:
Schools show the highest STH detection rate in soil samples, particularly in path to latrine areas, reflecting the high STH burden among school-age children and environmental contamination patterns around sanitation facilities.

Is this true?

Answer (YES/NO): NO